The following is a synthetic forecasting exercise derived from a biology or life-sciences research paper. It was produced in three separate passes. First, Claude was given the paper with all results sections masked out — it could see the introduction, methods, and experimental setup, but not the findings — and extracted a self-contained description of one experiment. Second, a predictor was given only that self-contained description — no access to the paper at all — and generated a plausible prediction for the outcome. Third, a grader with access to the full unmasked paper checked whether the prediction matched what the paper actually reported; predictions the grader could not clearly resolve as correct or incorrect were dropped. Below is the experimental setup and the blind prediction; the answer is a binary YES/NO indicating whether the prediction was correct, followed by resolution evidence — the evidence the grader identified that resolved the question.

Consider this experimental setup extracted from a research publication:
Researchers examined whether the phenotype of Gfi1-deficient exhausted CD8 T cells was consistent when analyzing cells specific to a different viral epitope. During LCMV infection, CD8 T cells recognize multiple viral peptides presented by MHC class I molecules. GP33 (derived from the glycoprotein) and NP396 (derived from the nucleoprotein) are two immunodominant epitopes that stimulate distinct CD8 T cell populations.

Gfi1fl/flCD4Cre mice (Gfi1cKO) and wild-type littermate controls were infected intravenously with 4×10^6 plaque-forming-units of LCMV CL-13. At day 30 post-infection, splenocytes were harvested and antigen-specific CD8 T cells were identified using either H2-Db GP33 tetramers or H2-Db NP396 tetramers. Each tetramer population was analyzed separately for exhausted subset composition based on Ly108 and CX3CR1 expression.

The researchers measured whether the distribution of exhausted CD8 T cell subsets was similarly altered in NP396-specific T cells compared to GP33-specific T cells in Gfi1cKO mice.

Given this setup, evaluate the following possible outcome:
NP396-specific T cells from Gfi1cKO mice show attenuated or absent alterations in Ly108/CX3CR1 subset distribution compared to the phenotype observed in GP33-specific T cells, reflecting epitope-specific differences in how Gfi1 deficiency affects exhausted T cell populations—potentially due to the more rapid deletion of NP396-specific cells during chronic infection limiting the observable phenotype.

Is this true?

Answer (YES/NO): NO